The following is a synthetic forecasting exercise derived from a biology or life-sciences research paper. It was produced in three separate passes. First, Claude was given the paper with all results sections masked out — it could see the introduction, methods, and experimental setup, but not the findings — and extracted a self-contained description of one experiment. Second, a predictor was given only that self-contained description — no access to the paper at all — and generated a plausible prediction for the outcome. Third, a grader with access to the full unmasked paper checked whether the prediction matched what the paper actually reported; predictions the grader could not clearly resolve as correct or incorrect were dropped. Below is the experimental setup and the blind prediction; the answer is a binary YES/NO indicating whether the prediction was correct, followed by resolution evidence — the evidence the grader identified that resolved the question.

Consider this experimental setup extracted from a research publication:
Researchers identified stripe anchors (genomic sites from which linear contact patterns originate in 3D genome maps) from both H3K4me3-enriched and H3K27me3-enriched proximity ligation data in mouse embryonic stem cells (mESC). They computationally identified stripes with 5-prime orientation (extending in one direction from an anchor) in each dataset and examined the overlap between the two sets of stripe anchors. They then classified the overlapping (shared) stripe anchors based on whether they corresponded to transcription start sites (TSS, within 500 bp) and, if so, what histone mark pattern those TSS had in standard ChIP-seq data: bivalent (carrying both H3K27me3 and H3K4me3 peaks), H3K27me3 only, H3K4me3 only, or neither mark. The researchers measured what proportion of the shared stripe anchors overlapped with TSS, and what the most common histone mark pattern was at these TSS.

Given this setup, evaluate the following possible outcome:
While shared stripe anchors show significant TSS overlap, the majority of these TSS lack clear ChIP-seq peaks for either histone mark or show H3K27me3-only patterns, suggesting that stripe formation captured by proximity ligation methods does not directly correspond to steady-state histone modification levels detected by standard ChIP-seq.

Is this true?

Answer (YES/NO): NO